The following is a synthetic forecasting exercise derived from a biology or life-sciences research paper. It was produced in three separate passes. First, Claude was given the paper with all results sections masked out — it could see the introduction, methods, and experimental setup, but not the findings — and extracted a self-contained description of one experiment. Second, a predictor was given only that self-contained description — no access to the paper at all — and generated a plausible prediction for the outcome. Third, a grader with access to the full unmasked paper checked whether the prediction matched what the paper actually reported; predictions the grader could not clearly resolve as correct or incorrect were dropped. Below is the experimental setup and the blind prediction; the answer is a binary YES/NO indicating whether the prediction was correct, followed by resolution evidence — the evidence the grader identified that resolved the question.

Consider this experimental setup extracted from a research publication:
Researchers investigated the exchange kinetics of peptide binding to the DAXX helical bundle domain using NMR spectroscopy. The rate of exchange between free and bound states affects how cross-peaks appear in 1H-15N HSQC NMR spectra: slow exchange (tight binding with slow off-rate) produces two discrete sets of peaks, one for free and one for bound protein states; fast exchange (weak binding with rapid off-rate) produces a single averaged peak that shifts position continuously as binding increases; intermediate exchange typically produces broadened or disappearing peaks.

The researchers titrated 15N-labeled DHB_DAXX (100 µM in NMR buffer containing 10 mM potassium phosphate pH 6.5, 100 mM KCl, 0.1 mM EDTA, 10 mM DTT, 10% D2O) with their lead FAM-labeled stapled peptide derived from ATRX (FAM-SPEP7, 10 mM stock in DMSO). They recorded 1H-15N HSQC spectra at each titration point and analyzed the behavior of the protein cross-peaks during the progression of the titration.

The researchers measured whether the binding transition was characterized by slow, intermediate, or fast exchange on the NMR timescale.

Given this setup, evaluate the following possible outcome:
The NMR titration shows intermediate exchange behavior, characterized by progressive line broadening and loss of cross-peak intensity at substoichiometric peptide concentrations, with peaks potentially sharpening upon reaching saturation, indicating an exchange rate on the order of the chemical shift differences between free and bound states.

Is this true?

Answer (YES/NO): NO